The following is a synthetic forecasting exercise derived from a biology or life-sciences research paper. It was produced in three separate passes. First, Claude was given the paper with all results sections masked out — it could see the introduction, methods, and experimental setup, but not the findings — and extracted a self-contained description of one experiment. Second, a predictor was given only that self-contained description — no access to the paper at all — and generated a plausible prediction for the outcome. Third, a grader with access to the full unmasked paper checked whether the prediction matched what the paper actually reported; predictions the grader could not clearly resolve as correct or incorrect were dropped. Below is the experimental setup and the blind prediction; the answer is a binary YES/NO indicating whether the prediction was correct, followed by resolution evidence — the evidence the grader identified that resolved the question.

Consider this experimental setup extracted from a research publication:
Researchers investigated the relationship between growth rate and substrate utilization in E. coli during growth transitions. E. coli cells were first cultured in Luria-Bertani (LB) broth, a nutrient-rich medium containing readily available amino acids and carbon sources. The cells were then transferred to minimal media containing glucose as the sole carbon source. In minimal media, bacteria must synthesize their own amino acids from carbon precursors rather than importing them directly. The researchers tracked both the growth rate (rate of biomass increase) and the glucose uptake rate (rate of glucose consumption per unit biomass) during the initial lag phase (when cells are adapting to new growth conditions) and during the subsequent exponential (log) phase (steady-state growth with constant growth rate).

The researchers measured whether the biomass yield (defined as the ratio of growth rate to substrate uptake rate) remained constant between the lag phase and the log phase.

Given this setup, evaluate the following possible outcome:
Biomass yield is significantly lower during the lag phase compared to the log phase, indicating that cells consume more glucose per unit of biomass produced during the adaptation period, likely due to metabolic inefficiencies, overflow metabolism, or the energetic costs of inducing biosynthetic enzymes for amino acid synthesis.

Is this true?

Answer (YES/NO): YES